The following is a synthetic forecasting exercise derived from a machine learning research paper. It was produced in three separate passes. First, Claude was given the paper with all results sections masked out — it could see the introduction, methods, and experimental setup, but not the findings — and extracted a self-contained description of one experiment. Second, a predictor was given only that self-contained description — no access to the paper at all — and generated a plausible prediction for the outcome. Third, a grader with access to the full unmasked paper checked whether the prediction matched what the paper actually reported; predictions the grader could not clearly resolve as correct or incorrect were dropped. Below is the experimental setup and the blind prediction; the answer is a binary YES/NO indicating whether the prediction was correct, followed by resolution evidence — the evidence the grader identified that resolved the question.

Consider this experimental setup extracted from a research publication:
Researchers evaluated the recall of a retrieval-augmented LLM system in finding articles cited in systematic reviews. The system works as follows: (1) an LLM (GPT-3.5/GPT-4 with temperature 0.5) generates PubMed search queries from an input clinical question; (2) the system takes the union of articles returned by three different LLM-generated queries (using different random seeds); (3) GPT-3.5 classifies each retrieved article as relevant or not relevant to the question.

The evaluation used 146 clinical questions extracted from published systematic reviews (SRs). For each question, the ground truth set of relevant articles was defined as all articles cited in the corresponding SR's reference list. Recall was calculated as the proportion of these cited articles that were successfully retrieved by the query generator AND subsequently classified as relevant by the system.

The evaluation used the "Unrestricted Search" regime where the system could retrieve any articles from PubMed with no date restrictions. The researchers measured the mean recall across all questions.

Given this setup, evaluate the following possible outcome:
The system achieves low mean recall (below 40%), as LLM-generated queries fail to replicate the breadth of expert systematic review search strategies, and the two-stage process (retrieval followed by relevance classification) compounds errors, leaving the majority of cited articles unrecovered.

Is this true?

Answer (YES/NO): YES